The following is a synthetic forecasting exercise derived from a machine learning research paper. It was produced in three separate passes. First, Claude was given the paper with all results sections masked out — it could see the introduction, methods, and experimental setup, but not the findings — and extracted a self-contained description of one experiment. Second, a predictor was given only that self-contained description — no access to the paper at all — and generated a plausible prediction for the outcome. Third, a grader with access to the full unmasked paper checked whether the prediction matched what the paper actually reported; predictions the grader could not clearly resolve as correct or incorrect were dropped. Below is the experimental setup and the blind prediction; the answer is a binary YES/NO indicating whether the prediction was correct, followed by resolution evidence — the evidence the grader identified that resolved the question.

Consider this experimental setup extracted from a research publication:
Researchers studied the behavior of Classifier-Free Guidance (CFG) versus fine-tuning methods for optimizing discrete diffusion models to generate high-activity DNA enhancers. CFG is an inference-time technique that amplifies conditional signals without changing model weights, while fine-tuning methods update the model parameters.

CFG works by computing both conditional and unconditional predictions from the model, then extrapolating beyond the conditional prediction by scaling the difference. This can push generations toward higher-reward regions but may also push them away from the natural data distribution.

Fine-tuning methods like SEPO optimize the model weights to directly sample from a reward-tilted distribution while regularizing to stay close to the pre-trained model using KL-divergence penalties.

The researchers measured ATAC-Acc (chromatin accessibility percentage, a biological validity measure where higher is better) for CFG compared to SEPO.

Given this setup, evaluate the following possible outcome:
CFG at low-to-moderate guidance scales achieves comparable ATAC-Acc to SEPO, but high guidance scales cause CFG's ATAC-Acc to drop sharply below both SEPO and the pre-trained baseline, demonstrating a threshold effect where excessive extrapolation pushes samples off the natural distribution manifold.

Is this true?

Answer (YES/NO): NO